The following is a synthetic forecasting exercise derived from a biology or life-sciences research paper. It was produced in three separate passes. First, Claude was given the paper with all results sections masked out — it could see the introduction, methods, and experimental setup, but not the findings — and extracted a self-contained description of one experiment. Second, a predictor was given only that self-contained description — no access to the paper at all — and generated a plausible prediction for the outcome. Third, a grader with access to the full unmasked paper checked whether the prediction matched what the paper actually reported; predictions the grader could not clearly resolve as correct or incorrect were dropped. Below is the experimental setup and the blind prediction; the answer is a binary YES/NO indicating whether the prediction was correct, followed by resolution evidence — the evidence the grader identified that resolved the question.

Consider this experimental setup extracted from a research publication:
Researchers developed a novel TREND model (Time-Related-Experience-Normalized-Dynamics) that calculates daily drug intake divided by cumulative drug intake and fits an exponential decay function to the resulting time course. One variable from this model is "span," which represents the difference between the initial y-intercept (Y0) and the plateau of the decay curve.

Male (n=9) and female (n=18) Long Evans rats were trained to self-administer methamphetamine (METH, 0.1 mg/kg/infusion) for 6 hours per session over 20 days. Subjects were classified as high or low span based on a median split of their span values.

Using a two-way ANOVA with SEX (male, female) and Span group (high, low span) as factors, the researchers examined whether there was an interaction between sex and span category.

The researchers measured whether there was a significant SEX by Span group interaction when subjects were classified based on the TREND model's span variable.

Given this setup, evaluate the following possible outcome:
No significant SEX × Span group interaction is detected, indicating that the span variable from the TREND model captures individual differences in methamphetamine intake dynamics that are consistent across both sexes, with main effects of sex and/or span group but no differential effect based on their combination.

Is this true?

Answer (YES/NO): NO